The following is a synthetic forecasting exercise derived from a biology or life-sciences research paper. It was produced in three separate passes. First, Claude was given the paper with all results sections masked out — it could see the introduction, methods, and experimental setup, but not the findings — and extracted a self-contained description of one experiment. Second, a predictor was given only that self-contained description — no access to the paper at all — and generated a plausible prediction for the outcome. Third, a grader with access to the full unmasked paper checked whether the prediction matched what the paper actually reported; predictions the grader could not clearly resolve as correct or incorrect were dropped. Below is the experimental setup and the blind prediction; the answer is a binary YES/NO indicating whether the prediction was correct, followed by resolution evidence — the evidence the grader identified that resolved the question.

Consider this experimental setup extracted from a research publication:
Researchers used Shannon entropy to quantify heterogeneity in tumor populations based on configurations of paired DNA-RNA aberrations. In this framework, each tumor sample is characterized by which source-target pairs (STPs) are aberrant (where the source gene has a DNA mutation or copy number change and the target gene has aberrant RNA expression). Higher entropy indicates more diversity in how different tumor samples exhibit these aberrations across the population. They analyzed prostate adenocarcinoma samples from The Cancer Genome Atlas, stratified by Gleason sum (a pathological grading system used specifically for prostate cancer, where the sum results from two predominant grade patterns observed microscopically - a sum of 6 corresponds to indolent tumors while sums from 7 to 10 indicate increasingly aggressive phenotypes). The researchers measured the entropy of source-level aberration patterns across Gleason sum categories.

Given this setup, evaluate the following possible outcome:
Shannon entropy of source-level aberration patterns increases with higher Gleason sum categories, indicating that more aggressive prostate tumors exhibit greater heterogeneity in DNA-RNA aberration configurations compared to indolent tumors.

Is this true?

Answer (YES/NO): YES